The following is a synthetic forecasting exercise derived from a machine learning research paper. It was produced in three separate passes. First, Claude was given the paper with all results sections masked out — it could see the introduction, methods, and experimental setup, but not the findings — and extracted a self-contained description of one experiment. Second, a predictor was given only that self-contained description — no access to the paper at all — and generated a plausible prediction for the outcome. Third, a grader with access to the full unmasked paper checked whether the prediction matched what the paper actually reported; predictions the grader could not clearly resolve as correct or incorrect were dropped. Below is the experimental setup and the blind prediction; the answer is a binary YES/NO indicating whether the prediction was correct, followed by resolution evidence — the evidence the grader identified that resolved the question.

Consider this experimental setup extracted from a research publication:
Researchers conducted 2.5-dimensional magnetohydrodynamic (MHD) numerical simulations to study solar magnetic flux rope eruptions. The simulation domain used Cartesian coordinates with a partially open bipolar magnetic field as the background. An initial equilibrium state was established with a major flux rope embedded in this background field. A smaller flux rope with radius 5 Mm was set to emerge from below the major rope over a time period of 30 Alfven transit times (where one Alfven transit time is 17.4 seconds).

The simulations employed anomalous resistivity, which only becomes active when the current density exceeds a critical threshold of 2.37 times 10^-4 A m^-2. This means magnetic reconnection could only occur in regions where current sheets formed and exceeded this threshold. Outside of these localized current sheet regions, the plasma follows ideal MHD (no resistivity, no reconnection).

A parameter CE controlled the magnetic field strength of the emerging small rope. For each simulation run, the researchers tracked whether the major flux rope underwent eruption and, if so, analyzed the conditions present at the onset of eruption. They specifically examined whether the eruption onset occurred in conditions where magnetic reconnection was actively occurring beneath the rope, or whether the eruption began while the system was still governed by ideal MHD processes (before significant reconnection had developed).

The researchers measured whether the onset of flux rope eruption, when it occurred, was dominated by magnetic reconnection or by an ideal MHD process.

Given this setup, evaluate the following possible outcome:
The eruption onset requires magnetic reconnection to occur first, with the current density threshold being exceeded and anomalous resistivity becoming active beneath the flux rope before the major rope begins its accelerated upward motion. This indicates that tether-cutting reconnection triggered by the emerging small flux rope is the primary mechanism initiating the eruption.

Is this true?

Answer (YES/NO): NO